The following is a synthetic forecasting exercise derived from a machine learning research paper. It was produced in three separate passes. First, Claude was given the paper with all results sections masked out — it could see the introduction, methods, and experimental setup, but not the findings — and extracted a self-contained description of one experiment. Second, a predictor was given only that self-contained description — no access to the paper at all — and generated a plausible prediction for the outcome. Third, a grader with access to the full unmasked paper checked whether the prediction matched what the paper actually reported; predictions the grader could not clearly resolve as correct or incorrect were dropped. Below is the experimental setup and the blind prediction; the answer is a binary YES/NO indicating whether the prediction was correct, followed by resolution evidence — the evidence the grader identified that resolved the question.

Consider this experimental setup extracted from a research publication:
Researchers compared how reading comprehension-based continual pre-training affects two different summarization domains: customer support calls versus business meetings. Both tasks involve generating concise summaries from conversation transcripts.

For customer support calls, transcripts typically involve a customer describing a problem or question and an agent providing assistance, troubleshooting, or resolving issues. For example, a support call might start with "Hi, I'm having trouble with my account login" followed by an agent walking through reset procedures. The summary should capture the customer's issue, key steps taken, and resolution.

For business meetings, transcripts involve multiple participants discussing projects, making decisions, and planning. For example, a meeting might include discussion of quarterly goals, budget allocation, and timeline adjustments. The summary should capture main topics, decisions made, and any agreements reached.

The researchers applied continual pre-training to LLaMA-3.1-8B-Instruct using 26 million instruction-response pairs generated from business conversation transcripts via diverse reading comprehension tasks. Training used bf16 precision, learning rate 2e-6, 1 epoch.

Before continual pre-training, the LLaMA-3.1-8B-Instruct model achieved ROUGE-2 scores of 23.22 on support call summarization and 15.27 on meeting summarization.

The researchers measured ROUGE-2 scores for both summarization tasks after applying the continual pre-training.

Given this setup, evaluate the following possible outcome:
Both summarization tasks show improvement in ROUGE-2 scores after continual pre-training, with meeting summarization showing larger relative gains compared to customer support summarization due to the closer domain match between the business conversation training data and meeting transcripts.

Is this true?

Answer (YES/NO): NO